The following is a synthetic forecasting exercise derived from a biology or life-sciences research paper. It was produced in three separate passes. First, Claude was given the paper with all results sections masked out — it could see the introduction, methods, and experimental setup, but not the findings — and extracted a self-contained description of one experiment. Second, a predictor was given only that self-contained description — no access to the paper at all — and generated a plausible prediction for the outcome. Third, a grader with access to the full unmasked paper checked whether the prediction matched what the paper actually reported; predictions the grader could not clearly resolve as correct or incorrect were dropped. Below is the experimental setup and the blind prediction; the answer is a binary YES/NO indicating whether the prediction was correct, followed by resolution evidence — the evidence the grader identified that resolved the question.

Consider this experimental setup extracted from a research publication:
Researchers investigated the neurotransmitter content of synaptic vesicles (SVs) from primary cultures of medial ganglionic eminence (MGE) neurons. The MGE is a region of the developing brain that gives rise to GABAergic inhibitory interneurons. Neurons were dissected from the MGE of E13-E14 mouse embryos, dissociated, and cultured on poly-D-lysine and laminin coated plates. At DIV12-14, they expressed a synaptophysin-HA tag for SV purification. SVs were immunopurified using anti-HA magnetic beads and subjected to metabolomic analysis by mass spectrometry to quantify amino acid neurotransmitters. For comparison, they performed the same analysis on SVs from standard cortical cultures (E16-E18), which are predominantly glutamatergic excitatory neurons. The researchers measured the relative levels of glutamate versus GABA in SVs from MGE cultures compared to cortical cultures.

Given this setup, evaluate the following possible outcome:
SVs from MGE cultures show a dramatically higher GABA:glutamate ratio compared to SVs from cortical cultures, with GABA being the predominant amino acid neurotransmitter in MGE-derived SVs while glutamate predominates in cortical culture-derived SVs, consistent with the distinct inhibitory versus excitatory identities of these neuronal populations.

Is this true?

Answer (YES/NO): YES